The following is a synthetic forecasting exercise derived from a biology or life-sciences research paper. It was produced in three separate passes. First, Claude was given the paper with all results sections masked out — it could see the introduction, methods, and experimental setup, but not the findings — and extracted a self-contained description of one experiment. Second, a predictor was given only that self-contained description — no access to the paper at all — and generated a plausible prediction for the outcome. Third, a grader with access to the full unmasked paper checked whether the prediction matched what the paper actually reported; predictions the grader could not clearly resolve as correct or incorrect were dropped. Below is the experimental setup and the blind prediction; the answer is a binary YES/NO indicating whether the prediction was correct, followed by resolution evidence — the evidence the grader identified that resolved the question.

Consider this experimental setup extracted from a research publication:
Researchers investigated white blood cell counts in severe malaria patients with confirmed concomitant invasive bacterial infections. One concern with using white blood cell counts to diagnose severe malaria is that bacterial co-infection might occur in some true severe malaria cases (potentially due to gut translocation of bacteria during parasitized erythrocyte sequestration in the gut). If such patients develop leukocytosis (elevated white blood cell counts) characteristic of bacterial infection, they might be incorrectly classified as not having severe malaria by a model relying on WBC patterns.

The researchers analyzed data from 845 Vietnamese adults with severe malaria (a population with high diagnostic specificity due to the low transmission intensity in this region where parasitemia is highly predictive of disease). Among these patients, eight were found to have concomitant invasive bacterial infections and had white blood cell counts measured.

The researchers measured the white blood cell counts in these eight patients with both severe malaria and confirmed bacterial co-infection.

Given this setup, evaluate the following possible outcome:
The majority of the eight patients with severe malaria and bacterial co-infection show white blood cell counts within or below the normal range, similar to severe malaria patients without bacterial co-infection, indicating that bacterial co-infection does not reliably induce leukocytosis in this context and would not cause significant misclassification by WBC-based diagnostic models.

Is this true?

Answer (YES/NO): YES